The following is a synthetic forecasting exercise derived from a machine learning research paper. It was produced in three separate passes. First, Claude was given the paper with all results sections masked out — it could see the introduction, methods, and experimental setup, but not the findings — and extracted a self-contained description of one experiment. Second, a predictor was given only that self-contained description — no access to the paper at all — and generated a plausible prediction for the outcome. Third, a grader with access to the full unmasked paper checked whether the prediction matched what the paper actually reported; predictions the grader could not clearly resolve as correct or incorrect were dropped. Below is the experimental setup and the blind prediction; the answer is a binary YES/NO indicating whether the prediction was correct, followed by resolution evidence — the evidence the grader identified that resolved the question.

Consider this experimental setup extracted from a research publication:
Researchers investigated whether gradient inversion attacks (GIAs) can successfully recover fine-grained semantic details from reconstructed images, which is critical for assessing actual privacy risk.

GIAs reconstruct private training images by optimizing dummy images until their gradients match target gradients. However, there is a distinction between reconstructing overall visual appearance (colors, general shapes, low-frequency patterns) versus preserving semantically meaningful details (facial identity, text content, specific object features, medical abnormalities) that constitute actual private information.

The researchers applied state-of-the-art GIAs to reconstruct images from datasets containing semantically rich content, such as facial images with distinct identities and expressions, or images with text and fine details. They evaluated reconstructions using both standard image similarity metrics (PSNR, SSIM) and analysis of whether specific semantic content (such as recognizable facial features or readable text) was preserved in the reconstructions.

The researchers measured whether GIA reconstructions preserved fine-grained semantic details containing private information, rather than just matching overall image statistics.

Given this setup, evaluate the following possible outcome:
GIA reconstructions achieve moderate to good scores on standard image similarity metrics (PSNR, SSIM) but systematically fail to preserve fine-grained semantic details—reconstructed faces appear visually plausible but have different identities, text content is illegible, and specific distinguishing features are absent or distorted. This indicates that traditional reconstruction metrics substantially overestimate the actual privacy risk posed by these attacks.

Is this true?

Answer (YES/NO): NO